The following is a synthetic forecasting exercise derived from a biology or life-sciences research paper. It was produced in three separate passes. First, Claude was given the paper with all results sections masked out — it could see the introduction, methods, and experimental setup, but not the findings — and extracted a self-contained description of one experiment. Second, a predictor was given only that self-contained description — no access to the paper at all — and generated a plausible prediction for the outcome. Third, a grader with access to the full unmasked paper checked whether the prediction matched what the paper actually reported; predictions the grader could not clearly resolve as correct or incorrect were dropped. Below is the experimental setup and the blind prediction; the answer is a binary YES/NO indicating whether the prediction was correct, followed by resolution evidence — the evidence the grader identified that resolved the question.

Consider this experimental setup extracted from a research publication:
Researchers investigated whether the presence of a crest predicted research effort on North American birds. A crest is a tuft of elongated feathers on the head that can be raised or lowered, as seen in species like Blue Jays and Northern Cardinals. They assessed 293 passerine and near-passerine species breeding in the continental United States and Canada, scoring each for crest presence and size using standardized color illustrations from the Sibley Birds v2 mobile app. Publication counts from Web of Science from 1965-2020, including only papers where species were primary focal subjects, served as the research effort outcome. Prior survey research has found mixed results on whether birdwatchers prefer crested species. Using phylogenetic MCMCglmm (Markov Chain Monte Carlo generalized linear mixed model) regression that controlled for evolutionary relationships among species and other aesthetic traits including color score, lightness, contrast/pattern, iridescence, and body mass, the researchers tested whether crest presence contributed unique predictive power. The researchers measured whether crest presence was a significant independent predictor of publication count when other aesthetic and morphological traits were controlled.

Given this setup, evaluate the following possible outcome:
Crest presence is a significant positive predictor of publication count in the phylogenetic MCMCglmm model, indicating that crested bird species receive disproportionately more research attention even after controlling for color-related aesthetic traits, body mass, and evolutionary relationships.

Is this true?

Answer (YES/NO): NO